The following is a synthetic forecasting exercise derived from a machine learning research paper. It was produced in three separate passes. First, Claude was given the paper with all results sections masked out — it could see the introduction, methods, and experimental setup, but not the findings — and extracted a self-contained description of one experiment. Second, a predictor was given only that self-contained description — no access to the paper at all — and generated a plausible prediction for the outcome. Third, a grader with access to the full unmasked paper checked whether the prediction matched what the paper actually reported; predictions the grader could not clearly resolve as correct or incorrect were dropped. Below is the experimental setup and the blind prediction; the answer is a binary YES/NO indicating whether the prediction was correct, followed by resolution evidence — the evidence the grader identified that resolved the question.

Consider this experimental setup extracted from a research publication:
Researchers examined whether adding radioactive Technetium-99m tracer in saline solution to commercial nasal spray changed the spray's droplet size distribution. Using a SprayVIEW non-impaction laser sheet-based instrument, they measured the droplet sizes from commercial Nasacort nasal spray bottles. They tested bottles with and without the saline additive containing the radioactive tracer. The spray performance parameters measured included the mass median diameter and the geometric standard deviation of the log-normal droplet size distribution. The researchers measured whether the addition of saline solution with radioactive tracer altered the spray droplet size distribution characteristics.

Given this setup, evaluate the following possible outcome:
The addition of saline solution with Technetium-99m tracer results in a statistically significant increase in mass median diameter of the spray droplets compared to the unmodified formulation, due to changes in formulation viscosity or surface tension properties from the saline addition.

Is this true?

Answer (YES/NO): NO